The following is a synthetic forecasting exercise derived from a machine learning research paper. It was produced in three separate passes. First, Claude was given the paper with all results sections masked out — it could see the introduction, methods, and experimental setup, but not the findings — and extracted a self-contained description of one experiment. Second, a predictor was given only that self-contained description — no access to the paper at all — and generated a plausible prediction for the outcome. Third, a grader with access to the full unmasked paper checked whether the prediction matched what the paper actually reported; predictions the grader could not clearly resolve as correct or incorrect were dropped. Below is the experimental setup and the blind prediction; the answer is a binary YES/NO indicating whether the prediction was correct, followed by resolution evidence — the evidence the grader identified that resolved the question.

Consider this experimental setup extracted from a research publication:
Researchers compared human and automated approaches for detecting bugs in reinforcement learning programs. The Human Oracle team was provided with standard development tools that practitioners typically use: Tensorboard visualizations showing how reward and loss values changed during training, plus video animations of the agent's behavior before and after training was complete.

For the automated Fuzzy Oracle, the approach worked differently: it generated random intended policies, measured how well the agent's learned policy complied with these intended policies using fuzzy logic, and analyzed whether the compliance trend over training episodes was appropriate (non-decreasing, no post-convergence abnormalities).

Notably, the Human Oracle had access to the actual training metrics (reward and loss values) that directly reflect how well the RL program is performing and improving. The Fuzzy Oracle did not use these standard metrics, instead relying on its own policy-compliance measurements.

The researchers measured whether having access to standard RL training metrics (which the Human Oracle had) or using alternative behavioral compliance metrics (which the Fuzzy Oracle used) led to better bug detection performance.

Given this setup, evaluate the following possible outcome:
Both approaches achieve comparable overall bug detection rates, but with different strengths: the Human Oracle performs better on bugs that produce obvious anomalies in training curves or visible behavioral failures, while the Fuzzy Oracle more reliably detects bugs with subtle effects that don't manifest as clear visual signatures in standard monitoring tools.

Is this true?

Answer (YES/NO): NO